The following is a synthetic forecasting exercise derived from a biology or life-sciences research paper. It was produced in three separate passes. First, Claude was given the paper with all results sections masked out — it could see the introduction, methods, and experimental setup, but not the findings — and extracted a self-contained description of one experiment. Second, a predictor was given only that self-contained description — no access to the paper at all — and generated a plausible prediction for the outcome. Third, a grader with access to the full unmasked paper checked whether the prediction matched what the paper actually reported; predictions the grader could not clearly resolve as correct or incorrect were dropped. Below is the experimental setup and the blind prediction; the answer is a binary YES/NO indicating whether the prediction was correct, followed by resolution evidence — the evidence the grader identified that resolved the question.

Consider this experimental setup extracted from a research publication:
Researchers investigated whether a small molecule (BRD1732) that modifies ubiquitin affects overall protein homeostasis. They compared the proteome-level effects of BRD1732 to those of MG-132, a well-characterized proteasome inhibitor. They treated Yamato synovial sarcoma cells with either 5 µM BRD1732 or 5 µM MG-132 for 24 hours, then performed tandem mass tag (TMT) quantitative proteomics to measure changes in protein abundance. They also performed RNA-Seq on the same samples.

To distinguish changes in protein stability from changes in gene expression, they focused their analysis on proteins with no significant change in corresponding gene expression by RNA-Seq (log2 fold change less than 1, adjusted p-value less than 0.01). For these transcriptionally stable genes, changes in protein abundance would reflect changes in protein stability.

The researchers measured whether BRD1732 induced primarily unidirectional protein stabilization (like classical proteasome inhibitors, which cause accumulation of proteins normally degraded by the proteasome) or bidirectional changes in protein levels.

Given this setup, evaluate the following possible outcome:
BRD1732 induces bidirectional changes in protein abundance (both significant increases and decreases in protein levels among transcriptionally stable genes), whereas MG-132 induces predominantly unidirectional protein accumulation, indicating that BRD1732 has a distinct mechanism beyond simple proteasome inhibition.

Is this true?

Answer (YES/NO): YES